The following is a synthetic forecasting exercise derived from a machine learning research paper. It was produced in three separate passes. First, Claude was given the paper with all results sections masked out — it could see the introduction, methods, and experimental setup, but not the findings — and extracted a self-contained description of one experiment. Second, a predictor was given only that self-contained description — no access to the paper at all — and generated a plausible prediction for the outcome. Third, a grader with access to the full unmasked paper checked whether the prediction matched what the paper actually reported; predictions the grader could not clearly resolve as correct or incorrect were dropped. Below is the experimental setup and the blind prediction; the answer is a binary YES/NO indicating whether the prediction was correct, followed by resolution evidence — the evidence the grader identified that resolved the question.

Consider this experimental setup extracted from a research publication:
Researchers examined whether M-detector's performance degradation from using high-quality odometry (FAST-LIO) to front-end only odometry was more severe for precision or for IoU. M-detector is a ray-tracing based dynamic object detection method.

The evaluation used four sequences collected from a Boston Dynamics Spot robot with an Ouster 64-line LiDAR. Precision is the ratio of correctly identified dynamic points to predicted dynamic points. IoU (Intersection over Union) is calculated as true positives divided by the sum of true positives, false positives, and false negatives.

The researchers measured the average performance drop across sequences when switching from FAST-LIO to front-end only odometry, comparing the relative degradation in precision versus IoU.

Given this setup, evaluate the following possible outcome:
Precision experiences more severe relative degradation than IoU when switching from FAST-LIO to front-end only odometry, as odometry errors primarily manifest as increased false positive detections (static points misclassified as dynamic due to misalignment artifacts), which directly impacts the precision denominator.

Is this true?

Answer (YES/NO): NO